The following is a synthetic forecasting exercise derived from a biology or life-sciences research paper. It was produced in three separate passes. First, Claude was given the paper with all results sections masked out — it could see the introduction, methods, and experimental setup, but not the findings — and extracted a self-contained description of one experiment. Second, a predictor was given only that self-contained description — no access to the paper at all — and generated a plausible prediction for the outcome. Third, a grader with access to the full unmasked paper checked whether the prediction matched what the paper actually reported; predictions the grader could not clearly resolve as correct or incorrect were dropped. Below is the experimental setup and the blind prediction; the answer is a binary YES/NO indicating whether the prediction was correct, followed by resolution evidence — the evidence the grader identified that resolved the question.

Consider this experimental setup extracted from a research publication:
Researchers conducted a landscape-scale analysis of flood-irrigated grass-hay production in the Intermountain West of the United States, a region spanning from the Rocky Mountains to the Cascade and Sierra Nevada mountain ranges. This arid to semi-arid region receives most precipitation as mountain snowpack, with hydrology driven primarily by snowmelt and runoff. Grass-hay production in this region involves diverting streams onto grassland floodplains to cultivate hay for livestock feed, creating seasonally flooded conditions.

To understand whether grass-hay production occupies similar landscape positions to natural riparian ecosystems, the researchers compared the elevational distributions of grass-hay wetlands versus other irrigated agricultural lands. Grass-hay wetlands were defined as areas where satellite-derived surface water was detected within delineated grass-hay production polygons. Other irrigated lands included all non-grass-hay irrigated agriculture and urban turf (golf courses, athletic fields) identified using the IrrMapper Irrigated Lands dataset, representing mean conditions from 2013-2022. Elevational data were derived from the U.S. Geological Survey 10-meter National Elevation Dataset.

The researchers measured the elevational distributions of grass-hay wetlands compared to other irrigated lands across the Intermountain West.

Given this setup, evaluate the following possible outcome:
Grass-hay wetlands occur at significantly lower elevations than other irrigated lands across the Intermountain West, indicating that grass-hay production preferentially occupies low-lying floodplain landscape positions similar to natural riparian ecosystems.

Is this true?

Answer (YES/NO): NO